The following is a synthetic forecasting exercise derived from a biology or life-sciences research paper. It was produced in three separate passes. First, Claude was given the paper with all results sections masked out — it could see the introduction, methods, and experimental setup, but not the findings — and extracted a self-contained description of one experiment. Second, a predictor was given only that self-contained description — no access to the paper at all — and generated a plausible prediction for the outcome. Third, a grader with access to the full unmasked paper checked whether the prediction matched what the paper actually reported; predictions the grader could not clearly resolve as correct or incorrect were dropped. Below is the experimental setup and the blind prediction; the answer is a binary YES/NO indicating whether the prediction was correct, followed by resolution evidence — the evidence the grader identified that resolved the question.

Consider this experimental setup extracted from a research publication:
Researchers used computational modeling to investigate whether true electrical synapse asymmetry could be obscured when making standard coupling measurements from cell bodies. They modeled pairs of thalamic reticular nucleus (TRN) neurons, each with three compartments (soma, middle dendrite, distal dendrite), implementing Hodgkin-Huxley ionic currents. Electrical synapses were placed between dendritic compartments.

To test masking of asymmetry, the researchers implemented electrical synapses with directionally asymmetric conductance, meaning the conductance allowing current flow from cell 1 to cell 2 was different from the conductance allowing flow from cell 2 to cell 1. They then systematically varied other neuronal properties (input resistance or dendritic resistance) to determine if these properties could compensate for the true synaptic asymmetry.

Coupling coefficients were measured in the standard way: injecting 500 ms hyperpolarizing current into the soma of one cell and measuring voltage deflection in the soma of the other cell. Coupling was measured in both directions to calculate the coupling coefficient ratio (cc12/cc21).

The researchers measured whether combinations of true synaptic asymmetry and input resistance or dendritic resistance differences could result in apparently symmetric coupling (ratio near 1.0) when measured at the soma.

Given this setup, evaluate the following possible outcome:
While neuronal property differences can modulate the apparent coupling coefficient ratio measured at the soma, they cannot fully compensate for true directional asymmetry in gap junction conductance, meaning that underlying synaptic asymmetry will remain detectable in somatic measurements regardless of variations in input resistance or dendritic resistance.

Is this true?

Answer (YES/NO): NO